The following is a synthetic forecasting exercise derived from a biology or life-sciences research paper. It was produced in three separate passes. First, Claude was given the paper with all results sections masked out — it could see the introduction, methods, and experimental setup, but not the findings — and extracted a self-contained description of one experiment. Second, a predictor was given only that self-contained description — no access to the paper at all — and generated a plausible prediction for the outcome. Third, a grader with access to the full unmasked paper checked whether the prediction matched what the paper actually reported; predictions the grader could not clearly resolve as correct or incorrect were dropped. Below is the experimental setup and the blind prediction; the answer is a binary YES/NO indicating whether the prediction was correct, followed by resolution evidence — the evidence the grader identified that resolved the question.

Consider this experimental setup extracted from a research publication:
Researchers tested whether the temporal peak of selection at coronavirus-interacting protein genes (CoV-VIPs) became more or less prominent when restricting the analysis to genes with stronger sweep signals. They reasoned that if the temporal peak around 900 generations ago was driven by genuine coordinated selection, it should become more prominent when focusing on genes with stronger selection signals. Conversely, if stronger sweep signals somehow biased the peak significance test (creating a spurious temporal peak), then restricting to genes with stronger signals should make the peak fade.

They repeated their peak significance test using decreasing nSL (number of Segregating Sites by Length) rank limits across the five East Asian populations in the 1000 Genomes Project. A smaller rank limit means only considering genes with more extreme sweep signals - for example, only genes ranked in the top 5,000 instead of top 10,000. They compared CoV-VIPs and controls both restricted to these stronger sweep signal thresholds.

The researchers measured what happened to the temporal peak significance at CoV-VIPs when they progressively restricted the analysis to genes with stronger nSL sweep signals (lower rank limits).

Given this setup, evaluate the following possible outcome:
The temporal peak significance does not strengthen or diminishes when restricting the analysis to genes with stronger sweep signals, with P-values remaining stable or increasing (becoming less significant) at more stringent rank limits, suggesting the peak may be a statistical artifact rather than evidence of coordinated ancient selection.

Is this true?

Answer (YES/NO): NO